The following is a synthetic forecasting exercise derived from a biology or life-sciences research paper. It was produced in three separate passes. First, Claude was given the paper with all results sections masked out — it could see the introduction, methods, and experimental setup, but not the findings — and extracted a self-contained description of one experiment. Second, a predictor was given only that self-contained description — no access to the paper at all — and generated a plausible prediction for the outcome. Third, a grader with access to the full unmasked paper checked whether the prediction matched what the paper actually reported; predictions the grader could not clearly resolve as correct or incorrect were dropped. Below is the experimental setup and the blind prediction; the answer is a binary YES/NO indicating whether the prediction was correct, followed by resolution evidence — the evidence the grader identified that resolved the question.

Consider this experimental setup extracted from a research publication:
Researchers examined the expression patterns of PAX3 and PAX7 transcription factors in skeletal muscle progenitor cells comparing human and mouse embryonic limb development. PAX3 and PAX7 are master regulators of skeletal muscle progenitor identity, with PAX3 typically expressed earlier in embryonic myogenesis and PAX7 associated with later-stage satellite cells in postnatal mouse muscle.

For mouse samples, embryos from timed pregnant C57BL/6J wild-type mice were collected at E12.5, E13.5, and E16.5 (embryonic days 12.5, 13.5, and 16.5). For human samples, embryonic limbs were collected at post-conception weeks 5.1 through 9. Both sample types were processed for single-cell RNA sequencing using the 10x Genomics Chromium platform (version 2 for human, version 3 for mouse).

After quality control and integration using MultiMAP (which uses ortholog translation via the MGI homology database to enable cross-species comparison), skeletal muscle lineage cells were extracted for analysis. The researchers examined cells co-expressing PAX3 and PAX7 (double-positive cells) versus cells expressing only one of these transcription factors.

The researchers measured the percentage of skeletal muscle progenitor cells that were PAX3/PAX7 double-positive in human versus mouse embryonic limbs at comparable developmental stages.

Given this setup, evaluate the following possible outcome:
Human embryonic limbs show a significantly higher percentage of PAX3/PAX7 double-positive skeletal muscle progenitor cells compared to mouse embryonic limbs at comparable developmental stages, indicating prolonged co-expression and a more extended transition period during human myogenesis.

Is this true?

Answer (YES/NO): YES